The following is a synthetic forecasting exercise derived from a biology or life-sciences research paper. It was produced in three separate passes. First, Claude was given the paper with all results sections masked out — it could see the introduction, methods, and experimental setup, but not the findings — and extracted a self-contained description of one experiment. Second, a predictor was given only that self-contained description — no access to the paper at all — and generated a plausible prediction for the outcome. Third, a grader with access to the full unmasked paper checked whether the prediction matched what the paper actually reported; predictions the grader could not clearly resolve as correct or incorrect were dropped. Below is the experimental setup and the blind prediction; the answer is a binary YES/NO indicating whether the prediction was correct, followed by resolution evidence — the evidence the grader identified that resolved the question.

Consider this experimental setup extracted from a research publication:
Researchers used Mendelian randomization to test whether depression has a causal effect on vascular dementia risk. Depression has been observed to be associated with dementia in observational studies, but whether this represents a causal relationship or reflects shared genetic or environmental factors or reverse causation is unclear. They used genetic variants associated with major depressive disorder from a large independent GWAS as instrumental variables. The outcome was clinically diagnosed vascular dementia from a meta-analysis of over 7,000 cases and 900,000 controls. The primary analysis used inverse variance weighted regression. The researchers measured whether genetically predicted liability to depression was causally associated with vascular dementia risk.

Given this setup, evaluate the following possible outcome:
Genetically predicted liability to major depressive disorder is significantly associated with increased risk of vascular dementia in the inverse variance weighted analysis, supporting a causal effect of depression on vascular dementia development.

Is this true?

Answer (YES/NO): YES